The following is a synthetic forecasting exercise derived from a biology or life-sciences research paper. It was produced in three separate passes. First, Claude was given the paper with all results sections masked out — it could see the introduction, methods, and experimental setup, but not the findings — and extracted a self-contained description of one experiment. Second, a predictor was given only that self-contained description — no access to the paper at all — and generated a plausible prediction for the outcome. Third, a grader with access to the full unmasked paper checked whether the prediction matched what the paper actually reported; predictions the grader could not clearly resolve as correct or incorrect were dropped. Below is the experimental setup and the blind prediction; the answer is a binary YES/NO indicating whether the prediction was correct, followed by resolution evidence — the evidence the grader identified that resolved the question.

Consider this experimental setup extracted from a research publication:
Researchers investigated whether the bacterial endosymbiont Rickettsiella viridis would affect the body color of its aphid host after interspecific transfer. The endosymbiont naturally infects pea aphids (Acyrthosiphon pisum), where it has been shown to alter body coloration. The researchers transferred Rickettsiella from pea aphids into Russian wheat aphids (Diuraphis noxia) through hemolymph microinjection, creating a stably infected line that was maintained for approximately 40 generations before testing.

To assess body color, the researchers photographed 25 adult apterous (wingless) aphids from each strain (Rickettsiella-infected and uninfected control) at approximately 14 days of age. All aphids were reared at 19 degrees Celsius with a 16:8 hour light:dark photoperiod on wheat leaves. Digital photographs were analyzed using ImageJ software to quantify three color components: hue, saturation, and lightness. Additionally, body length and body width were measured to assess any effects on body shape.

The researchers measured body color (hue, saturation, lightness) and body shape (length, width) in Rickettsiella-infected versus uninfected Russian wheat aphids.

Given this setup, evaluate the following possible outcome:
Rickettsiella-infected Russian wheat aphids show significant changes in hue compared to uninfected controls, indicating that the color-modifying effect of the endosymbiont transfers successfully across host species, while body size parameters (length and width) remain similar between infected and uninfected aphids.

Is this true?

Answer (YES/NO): NO